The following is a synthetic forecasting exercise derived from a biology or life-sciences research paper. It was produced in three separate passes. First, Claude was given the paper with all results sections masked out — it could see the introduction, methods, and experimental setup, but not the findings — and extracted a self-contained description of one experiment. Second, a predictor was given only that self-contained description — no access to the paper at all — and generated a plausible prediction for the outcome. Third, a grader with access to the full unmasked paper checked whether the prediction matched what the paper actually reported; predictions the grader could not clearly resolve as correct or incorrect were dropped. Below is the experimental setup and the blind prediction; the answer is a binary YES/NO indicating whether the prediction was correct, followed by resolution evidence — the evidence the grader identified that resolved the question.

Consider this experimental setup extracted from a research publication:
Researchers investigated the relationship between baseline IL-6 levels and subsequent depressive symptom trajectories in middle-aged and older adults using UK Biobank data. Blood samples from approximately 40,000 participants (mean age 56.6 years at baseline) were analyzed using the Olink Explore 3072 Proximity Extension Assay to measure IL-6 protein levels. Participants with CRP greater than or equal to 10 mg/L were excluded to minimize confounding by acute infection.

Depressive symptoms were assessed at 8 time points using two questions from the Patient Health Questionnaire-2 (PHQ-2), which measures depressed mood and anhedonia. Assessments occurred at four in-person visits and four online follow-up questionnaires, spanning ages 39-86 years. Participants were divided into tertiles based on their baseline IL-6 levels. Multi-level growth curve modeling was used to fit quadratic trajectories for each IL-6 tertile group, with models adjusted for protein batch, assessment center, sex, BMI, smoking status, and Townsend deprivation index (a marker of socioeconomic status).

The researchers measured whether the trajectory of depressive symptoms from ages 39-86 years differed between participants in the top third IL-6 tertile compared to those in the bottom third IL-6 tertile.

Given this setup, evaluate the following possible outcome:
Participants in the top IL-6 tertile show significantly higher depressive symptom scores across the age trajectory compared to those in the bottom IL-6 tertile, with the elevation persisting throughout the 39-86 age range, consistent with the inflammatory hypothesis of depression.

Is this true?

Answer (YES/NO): NO